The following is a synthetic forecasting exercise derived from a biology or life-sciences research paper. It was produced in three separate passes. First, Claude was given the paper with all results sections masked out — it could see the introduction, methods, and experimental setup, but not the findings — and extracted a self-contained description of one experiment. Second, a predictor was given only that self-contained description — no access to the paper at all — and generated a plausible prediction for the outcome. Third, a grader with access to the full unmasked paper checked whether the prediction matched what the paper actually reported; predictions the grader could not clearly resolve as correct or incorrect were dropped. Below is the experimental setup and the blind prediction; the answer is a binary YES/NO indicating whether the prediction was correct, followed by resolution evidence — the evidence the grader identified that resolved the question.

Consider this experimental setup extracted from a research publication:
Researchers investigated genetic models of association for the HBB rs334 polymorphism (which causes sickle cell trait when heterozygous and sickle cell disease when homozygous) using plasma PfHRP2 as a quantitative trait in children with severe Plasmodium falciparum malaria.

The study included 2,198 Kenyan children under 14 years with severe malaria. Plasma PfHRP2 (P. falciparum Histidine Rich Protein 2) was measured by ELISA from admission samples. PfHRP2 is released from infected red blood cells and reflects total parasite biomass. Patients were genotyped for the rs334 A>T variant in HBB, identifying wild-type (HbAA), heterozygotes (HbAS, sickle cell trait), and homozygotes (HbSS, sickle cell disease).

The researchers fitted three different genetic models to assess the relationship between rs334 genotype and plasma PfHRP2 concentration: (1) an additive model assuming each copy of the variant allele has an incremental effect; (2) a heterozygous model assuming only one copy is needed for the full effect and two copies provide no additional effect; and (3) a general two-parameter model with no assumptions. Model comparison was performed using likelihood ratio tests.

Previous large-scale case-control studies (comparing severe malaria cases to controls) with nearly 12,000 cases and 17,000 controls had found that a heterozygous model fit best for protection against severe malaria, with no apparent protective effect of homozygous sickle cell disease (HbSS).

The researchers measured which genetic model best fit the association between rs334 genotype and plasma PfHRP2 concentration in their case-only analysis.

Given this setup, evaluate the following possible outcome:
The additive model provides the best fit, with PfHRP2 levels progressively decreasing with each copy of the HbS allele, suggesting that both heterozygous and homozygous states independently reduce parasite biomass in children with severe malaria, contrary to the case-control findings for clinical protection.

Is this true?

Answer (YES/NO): YES